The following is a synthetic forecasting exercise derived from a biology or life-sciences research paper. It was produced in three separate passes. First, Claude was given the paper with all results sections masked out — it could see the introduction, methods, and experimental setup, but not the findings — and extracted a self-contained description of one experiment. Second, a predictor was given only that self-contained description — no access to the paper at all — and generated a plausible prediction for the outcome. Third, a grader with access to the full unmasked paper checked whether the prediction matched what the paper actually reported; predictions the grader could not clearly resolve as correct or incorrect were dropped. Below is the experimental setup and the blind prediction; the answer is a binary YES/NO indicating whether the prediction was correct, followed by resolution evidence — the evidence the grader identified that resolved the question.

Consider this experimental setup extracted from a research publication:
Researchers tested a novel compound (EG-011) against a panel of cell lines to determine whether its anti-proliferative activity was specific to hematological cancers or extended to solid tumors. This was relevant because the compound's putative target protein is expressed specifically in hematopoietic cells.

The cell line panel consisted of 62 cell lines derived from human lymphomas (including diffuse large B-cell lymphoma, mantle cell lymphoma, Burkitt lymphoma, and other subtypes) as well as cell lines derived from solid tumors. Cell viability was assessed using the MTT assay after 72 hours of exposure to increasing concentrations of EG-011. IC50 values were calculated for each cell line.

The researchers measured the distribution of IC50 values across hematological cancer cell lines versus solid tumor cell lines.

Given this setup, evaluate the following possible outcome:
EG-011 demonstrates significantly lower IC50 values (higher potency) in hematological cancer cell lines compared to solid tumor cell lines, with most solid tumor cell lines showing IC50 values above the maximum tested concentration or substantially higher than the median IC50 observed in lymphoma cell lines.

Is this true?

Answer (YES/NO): YES